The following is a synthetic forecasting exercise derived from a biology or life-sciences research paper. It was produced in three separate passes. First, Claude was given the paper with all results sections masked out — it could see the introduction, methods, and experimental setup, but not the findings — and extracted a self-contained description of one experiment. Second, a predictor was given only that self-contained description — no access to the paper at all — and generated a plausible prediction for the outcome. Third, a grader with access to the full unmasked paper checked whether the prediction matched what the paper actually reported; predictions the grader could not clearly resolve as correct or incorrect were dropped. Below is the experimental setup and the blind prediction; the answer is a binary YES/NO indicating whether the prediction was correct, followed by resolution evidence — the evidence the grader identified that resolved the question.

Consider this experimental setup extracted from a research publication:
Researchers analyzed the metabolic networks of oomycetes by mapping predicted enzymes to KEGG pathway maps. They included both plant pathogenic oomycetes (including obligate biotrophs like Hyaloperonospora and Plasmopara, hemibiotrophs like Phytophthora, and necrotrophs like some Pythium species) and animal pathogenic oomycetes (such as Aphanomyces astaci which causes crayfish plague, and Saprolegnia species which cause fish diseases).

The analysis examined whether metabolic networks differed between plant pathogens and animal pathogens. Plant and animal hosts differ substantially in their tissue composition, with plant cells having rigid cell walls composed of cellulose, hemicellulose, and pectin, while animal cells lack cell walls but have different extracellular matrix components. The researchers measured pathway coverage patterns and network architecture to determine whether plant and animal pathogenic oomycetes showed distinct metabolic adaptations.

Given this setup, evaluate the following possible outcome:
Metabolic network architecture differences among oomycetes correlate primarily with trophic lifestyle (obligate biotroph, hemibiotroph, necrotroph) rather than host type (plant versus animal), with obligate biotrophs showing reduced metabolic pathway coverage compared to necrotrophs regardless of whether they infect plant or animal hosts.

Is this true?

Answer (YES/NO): NO